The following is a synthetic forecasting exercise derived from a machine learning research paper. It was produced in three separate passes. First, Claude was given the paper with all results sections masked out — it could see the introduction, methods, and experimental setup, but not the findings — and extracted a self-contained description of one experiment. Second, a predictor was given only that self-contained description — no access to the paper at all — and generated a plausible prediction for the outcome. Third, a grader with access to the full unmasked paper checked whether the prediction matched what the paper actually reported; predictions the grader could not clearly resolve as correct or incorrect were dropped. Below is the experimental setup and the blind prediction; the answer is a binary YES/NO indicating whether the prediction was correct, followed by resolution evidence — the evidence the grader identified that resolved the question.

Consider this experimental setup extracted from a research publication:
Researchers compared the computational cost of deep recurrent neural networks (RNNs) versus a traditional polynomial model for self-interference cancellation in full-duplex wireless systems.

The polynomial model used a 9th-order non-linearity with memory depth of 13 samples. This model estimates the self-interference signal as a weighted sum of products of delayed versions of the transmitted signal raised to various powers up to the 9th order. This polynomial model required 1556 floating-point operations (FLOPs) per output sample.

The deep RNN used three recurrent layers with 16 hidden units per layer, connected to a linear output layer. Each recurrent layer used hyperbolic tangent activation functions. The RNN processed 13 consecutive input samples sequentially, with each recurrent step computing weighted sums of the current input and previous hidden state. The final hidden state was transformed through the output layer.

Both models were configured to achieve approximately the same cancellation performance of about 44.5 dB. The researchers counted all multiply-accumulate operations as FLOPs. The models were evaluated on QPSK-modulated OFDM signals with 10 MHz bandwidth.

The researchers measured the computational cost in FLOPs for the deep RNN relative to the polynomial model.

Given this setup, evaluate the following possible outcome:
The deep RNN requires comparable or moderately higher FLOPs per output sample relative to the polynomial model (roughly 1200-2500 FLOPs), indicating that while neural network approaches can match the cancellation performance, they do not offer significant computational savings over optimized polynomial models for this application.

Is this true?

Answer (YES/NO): NO